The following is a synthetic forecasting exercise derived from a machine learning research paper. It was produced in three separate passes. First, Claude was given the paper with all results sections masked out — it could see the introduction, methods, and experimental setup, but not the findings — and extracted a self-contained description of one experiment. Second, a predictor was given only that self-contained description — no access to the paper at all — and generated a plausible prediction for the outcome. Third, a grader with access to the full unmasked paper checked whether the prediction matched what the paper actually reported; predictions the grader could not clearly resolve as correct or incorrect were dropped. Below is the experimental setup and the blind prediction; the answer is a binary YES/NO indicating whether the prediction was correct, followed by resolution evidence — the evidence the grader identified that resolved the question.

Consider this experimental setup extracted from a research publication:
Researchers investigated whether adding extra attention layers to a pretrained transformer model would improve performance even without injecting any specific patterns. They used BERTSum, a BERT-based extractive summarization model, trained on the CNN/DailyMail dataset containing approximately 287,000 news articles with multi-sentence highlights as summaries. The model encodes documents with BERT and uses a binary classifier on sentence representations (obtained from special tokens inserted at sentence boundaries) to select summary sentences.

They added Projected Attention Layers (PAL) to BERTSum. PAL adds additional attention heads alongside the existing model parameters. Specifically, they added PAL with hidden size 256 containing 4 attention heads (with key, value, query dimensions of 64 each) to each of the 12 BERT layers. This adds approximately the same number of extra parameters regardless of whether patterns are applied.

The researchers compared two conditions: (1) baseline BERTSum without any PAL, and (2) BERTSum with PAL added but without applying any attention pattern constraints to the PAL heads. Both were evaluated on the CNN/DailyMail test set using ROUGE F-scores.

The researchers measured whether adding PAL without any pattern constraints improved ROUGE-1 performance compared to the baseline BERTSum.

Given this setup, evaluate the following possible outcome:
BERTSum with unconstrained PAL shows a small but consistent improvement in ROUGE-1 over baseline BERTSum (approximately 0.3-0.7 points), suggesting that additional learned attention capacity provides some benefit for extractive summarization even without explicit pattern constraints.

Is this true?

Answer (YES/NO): NO